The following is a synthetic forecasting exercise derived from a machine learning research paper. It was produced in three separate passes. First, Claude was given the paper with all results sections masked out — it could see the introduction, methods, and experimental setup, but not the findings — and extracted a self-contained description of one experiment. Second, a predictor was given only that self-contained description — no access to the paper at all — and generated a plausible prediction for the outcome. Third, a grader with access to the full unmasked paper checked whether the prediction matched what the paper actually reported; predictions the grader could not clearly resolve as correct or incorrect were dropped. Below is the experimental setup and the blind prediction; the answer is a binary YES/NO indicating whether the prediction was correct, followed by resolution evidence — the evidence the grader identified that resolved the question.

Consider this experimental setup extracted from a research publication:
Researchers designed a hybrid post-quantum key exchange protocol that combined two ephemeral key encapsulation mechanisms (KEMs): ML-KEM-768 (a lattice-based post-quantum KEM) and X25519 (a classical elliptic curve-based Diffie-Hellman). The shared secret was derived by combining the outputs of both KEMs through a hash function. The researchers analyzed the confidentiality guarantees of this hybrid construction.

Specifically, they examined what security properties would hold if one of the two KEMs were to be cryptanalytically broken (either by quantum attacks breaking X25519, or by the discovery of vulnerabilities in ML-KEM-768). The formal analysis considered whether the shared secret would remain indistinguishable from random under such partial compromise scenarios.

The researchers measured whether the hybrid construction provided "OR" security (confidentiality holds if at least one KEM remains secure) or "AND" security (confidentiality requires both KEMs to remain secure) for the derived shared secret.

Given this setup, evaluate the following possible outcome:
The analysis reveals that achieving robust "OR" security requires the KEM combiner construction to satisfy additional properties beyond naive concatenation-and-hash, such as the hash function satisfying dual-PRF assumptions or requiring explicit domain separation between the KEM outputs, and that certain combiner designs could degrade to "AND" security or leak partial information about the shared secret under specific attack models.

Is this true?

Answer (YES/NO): NO